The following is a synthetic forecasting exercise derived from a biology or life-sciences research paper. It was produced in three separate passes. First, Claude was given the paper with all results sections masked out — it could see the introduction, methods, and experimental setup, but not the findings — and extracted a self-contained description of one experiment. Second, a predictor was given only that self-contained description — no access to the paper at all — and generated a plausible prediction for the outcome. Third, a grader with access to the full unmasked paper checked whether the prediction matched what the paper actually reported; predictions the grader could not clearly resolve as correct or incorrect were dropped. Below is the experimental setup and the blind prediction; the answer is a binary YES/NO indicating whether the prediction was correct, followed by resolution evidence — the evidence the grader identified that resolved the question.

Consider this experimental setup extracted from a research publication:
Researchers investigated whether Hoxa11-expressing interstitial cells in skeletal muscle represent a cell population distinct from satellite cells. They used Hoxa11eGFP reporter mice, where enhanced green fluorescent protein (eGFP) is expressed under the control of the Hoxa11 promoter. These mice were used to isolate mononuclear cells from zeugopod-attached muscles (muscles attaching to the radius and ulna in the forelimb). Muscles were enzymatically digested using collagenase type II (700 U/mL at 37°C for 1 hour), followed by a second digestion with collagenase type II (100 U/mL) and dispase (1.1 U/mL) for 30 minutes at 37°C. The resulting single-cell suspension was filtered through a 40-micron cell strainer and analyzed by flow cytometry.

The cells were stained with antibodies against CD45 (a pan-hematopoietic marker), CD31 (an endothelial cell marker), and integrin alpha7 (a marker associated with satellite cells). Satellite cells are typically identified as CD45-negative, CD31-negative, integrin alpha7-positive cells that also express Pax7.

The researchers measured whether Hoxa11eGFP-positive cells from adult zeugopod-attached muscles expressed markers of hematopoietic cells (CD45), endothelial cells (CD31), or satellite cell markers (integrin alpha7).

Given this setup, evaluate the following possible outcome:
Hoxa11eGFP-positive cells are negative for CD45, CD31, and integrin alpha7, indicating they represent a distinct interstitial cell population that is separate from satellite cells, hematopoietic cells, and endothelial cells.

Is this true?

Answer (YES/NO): NO